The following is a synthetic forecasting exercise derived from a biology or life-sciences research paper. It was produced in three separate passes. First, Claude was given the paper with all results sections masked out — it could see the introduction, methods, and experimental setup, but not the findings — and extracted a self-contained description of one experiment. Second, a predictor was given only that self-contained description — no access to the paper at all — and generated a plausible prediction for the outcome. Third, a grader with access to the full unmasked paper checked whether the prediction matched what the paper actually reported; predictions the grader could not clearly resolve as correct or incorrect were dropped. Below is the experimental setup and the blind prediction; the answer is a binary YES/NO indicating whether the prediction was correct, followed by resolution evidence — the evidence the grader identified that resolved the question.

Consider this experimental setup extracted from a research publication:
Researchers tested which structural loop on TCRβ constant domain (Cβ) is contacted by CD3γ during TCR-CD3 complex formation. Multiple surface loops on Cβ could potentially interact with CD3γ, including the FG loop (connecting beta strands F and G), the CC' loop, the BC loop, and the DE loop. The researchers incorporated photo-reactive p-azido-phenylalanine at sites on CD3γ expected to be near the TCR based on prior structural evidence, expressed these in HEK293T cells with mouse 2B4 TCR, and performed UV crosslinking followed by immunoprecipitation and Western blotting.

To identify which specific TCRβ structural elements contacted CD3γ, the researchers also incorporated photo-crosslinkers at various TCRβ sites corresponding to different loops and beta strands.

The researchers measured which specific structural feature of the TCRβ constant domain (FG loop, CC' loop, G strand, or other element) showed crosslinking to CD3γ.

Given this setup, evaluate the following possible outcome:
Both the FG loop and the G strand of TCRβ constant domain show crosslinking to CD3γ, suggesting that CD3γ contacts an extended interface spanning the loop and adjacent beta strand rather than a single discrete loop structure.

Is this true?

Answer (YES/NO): NO